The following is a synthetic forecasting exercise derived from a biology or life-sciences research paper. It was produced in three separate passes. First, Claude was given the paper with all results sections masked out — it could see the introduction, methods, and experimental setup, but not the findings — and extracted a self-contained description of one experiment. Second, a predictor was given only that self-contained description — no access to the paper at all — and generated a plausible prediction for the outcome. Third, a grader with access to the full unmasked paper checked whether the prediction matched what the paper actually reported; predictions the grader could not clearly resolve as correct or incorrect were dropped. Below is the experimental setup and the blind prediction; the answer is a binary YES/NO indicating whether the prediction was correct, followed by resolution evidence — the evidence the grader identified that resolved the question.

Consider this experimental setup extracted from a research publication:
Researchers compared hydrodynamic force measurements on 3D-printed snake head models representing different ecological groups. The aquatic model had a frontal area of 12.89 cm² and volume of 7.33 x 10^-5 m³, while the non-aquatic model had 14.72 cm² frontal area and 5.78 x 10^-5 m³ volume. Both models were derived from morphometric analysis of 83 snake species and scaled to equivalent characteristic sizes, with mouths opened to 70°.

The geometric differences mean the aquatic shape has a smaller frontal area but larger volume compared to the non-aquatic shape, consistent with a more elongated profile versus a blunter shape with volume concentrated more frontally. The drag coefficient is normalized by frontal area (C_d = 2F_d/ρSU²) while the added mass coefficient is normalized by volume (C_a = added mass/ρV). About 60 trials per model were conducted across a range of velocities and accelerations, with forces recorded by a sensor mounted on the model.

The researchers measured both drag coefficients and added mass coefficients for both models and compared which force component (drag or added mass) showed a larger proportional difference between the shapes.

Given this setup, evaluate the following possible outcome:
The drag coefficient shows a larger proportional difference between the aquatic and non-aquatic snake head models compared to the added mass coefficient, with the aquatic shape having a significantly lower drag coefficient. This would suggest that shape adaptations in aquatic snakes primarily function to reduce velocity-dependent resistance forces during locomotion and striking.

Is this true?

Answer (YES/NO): YES